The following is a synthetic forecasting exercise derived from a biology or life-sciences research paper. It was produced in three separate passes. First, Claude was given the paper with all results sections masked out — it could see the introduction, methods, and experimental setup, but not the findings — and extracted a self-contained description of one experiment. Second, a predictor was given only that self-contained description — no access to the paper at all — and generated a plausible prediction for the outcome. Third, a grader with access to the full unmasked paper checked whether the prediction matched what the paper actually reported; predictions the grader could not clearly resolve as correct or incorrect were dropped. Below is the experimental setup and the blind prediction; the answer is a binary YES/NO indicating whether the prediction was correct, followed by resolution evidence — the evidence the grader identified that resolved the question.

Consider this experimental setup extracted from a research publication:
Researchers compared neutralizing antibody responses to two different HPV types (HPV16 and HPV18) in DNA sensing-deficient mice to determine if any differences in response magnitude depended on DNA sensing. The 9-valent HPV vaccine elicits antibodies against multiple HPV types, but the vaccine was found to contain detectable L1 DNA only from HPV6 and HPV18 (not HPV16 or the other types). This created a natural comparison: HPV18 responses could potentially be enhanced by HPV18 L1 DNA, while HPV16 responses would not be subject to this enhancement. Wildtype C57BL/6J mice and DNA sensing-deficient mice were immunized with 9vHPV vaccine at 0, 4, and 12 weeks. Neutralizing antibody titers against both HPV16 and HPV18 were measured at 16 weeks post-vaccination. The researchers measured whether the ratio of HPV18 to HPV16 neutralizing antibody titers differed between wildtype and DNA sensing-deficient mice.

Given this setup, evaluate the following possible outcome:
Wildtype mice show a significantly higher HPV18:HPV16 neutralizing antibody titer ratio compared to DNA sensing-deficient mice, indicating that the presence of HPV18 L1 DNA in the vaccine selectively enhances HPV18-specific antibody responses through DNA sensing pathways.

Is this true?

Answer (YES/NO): NO